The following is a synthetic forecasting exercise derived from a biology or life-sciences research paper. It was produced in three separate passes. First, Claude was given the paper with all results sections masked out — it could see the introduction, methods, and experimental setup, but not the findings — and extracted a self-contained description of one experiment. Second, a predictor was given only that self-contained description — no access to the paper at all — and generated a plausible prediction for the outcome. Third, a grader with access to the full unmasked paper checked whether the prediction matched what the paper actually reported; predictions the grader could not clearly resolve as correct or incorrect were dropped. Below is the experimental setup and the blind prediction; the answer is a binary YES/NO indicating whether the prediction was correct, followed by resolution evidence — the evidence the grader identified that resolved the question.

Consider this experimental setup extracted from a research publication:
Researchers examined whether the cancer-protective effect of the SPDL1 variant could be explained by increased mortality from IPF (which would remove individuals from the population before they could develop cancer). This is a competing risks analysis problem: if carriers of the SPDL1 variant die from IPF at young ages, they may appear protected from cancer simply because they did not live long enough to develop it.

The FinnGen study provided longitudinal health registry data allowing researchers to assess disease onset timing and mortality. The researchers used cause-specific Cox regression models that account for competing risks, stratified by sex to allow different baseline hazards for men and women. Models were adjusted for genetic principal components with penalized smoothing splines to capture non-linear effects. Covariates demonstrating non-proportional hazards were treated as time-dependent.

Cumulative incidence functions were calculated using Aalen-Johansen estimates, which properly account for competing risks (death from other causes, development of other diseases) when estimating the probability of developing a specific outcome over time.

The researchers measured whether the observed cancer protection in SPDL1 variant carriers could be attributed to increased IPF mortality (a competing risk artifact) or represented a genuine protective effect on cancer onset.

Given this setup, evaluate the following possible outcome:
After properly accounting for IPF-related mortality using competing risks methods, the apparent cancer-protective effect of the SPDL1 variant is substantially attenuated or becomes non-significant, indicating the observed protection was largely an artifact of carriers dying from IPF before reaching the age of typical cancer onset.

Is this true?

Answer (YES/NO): NO